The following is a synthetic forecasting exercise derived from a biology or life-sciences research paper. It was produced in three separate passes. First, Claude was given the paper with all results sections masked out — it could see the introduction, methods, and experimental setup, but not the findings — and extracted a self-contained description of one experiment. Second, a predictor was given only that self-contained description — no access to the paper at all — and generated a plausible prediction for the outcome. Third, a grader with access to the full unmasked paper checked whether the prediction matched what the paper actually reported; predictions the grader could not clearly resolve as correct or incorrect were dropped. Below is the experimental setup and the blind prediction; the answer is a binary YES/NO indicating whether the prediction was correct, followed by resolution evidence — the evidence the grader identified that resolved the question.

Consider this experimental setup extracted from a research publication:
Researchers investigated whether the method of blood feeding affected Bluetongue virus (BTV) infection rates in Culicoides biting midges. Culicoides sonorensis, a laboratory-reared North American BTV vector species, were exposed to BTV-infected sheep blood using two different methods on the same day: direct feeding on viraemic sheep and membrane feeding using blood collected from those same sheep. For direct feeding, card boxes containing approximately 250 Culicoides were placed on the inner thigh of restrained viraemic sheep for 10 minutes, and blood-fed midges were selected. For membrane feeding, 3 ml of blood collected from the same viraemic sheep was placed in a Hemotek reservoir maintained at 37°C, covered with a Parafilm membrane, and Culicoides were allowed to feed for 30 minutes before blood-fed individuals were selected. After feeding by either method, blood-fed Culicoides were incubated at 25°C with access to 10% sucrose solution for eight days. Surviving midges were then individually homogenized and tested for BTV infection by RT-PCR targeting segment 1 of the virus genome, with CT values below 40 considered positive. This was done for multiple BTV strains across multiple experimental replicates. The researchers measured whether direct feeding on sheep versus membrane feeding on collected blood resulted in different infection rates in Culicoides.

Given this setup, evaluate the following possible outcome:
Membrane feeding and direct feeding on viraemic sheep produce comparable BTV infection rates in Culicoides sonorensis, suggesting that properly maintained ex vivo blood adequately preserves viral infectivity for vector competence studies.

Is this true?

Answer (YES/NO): NO